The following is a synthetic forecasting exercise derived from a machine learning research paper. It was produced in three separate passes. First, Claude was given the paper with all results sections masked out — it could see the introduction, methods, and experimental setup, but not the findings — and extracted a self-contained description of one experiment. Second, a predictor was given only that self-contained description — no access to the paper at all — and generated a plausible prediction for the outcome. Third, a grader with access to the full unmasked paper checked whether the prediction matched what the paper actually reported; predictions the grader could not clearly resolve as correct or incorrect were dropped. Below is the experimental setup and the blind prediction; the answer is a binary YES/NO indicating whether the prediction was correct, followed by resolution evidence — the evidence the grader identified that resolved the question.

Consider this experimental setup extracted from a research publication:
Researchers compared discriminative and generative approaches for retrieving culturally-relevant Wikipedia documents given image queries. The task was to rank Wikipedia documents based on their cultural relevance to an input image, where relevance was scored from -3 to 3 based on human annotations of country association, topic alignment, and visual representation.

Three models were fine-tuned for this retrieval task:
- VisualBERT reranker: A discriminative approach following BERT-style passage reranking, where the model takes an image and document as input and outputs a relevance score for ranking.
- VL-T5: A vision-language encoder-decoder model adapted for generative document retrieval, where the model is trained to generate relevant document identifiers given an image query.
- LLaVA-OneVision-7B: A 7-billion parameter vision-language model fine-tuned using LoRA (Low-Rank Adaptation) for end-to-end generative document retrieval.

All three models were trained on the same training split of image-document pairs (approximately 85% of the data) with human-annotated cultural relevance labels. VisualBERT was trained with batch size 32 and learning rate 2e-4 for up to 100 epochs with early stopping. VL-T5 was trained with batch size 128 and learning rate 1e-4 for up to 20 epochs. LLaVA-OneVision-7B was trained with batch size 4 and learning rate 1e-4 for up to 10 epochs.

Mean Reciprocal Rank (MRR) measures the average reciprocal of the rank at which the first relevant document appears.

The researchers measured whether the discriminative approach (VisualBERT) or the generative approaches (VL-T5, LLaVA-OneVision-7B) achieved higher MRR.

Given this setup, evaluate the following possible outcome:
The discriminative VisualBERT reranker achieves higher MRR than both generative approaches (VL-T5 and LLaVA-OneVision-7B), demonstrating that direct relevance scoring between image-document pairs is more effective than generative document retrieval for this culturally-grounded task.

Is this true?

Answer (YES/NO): YES